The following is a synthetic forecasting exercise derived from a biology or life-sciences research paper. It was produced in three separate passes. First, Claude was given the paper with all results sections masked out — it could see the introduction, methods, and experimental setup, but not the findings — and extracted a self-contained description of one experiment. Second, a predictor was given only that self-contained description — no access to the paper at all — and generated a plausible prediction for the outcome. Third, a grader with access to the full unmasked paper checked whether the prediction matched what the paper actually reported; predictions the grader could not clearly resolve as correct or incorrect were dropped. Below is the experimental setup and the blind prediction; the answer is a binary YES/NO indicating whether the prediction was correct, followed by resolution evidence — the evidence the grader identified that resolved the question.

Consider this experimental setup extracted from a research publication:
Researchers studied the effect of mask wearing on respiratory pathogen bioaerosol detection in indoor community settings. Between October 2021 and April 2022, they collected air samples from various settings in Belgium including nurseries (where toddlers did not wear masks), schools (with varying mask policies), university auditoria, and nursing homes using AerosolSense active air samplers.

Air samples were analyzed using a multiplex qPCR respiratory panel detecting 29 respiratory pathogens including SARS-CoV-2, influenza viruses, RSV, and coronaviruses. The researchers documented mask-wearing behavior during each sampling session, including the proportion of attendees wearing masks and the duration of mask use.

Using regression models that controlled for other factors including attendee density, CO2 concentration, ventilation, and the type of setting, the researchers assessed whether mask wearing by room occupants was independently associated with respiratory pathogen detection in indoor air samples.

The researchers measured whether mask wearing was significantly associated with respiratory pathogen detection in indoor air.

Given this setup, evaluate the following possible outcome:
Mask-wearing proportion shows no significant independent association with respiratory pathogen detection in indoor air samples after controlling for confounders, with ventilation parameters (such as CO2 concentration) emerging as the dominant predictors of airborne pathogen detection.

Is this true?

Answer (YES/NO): YES